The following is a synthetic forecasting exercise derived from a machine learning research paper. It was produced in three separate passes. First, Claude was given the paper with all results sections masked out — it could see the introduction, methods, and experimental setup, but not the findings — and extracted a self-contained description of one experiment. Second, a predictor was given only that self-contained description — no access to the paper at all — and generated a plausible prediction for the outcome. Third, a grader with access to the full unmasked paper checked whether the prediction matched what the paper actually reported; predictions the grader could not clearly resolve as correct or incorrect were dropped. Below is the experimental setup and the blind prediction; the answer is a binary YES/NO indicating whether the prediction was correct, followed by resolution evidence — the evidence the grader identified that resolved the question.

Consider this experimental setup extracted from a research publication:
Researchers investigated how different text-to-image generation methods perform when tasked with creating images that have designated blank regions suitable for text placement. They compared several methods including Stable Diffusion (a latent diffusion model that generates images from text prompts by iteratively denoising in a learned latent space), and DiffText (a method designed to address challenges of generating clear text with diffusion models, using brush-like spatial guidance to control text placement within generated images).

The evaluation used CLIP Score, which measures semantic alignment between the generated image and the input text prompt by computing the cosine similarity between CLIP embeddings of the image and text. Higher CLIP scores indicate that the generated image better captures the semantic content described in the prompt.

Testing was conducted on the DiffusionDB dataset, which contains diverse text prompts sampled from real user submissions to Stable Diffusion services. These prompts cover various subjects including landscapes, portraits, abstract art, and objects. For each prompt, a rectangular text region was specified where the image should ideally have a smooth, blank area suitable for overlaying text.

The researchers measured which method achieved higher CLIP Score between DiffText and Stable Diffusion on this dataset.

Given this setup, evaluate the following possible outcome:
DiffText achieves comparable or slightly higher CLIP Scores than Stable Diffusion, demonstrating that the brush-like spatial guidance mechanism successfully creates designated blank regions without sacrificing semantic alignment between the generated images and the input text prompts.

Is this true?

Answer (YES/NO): NO